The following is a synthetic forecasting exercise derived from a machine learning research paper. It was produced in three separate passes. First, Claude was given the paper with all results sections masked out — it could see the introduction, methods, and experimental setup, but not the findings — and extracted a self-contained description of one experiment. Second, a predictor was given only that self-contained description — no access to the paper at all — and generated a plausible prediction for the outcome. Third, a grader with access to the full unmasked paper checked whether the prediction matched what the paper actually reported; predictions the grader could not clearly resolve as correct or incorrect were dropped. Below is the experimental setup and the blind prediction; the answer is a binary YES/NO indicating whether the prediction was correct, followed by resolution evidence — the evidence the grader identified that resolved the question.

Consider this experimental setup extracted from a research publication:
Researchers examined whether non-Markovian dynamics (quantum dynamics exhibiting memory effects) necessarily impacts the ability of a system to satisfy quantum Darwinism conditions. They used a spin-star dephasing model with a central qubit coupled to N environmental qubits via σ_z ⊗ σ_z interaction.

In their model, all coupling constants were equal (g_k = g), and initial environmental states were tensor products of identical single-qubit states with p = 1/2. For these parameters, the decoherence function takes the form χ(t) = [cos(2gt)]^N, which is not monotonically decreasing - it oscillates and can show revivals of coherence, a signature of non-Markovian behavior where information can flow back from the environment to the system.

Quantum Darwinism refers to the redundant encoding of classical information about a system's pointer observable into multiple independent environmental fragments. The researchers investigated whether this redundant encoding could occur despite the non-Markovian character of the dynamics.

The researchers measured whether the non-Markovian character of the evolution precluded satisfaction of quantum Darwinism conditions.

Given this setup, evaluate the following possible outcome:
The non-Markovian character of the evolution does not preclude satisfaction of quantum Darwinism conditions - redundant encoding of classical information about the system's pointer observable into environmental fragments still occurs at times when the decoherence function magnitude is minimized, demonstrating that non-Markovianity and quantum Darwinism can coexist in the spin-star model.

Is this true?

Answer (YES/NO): YES